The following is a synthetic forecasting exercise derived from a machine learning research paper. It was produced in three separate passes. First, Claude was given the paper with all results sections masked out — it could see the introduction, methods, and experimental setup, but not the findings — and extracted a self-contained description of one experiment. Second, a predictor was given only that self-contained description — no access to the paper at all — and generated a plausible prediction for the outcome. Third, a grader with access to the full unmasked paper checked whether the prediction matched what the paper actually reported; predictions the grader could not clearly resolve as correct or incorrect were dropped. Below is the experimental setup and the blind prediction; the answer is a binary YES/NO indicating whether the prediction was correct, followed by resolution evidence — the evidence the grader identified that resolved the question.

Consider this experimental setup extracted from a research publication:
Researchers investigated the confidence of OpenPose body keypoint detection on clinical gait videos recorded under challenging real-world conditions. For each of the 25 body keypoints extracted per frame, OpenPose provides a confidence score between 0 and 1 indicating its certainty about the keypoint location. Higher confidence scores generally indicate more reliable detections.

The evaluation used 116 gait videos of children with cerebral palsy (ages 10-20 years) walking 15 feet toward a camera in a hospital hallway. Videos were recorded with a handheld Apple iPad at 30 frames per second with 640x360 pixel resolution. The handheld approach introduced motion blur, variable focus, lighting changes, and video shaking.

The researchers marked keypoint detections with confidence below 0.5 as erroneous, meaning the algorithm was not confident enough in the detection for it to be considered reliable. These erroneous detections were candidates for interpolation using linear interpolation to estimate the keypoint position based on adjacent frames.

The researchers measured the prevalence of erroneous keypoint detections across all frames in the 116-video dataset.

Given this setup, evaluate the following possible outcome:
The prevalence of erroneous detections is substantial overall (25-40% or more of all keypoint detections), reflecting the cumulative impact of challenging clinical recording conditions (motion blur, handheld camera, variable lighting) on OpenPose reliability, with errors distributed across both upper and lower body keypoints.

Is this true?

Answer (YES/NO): NO